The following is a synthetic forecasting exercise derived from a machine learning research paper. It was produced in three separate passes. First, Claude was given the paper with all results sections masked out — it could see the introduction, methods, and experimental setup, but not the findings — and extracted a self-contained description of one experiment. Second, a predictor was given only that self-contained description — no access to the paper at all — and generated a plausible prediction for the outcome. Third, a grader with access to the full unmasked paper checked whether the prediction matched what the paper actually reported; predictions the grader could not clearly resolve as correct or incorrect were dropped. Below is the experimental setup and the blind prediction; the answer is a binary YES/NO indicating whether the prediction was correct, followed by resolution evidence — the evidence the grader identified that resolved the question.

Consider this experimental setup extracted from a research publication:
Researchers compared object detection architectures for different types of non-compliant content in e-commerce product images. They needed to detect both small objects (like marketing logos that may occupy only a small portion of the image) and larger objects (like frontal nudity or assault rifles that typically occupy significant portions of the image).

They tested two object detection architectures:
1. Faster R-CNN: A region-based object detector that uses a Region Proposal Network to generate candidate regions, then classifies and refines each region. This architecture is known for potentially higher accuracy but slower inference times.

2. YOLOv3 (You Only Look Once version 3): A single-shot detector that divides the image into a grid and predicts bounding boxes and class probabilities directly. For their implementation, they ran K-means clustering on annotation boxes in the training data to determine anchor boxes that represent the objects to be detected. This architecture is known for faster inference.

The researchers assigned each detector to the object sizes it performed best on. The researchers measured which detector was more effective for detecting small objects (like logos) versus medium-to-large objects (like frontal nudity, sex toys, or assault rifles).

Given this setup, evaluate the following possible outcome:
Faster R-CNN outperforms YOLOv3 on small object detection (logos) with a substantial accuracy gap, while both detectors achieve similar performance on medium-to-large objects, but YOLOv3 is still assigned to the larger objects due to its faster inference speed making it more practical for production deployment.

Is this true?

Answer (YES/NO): NO